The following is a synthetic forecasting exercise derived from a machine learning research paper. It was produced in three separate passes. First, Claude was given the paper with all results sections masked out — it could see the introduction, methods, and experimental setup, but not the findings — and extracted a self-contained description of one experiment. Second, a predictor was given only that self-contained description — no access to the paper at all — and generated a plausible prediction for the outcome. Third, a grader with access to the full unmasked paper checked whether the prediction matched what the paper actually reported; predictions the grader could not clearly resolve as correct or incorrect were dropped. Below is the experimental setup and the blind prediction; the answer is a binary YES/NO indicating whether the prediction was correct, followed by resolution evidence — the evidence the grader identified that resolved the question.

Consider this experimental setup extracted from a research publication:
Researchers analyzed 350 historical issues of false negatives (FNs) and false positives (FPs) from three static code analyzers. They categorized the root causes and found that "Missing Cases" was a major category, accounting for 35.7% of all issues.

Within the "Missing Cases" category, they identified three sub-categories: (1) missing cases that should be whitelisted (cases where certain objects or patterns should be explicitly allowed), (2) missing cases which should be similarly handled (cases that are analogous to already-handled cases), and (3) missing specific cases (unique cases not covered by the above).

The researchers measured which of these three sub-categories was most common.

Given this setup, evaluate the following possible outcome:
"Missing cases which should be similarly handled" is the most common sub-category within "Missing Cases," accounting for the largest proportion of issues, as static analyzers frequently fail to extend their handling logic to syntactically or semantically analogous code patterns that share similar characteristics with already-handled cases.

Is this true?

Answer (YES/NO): NO